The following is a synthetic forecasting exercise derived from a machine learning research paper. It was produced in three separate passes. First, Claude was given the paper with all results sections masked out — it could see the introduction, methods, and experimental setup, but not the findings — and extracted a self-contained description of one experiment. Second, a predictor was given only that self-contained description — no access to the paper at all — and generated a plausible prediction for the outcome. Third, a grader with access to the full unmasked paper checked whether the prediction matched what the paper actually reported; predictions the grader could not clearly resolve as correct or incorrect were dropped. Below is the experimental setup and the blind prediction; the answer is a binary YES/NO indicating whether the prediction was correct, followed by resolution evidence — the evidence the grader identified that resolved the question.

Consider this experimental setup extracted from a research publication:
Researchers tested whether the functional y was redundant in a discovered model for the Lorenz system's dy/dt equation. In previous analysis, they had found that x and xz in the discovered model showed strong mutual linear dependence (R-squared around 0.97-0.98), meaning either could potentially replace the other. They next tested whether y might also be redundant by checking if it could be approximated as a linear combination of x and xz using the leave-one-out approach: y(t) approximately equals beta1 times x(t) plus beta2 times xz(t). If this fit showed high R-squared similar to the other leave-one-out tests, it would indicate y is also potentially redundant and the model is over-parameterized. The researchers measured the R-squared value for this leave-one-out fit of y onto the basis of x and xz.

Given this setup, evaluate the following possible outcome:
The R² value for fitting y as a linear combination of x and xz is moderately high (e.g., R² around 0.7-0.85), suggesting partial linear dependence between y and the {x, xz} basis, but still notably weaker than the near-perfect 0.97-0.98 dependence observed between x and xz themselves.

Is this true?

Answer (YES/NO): NO